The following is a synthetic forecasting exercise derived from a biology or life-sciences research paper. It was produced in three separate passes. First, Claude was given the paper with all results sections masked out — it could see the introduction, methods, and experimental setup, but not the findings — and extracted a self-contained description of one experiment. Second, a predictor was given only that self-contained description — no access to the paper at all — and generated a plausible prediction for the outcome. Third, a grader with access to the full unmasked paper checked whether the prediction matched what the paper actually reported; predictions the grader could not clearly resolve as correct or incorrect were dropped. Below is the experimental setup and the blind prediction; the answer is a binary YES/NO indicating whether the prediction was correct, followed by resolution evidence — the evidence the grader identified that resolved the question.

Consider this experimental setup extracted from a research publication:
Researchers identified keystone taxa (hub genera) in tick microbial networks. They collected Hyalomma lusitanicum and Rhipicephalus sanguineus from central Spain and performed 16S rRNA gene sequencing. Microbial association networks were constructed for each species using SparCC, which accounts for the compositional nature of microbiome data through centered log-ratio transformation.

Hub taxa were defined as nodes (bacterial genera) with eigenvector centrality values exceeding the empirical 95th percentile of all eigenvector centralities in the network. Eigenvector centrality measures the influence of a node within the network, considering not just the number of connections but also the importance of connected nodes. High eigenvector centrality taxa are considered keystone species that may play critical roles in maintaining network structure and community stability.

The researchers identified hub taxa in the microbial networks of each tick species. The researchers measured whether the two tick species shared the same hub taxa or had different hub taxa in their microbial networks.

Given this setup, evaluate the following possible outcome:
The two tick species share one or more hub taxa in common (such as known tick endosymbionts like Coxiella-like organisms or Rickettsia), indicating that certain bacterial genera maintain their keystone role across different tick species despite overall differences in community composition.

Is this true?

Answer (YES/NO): NO